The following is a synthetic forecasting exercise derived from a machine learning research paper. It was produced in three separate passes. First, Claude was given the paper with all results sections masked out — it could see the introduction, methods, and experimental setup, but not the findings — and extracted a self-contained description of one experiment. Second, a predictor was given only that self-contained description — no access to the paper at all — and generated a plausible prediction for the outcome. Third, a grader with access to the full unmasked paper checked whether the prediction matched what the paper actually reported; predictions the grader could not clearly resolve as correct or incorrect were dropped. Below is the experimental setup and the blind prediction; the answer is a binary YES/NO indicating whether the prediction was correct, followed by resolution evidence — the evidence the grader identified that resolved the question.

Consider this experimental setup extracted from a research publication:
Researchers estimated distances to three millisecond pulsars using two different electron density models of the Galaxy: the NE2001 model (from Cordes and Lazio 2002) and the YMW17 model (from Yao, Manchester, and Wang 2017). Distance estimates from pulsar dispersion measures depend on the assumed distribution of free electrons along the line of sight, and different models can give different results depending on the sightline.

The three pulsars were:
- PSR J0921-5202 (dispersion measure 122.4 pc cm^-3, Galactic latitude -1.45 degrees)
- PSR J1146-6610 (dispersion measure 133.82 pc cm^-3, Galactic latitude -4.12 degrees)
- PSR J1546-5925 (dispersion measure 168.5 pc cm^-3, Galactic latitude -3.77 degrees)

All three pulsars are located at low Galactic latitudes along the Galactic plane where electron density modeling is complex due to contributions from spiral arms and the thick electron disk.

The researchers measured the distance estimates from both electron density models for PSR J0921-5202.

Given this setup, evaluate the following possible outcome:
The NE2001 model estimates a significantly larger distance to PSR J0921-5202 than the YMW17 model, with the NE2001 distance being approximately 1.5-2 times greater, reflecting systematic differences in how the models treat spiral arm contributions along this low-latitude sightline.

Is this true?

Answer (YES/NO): NO